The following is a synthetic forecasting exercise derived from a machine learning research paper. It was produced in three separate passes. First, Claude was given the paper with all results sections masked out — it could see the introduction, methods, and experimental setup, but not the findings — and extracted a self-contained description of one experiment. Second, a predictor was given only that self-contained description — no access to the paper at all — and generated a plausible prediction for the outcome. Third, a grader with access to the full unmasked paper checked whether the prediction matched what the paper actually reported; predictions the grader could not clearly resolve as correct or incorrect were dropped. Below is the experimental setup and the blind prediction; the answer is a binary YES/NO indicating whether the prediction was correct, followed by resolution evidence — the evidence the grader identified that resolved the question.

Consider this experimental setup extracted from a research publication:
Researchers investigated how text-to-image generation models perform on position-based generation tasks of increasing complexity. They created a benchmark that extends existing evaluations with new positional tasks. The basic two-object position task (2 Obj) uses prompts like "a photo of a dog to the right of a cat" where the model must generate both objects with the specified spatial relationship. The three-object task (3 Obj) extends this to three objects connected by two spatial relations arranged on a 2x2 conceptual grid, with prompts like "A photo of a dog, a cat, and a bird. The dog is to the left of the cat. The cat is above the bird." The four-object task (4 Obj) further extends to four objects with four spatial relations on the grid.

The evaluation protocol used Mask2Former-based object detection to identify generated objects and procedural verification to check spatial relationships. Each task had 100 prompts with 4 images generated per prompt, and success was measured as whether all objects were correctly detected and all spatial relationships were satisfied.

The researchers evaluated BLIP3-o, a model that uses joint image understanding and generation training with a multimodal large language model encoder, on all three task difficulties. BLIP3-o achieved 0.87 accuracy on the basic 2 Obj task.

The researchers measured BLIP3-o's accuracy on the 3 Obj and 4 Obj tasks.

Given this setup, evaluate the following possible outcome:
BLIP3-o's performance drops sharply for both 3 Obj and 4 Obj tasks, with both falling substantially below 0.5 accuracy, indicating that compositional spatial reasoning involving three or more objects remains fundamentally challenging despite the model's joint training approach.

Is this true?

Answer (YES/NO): YES